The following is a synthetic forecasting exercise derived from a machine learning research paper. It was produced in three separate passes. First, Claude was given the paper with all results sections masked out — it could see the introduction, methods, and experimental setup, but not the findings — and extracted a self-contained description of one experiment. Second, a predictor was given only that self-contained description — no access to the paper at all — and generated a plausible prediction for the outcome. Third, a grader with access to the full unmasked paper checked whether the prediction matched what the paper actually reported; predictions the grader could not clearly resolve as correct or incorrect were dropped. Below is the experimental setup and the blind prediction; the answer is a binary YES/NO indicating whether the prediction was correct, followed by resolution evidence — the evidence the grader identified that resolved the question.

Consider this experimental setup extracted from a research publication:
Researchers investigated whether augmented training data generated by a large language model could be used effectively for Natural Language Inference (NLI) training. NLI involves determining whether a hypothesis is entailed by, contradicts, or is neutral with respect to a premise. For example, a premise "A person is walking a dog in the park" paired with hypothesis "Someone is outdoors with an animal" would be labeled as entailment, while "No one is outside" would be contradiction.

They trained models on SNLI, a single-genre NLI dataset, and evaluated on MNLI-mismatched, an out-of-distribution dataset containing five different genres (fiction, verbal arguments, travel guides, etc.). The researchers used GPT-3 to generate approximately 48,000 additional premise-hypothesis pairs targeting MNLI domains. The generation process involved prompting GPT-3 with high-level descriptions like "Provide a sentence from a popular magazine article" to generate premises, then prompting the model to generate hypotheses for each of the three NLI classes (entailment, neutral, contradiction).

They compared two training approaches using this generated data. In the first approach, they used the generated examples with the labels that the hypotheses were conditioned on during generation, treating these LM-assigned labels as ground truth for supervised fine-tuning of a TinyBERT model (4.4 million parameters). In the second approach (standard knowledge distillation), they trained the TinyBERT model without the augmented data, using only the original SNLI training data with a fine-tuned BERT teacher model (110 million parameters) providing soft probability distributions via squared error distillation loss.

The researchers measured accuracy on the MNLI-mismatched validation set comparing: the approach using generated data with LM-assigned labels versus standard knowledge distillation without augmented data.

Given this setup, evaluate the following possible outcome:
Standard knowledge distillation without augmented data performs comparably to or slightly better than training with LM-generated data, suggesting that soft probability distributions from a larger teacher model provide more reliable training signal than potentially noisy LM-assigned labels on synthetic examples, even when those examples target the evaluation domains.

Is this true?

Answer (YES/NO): NO